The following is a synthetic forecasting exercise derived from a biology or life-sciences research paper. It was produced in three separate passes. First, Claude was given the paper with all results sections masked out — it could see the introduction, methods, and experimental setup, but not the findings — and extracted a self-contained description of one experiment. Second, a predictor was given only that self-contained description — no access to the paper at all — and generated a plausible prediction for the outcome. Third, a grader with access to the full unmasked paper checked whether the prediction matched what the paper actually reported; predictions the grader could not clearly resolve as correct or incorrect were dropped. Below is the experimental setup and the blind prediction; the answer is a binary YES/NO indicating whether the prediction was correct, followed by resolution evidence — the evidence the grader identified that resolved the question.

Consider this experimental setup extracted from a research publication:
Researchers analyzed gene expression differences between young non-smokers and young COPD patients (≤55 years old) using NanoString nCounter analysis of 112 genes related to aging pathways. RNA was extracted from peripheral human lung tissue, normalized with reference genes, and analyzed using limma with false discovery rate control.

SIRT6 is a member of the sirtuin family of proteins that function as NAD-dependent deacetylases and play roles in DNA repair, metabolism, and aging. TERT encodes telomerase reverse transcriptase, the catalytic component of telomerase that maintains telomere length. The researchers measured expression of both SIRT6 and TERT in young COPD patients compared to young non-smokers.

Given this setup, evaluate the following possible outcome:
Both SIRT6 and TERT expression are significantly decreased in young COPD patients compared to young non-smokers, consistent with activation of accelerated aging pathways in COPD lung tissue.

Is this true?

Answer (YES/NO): NO